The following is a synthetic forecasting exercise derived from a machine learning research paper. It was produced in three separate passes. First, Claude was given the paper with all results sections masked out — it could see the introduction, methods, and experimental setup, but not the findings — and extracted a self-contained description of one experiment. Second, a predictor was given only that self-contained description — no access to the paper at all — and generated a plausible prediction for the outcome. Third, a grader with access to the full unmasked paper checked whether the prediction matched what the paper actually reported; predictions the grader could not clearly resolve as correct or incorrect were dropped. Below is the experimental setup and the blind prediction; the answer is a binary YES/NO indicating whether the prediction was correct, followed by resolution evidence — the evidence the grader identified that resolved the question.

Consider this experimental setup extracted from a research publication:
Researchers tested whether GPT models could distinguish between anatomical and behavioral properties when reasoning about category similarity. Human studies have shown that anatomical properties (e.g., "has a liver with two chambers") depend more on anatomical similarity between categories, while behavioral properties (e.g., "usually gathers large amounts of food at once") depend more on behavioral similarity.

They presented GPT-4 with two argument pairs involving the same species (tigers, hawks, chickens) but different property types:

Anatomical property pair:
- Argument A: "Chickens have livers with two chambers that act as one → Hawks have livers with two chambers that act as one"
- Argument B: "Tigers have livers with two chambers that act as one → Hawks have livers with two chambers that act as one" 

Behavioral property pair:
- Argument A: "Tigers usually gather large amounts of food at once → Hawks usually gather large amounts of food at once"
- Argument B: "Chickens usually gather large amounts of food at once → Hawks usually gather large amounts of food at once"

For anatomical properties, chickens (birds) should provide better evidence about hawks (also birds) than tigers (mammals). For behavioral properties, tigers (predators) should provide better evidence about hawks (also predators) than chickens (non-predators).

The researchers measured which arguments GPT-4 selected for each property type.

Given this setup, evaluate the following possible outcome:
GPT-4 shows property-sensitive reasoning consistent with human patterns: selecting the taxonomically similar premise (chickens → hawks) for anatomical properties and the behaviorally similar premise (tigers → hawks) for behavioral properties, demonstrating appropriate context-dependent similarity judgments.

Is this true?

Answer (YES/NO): NO